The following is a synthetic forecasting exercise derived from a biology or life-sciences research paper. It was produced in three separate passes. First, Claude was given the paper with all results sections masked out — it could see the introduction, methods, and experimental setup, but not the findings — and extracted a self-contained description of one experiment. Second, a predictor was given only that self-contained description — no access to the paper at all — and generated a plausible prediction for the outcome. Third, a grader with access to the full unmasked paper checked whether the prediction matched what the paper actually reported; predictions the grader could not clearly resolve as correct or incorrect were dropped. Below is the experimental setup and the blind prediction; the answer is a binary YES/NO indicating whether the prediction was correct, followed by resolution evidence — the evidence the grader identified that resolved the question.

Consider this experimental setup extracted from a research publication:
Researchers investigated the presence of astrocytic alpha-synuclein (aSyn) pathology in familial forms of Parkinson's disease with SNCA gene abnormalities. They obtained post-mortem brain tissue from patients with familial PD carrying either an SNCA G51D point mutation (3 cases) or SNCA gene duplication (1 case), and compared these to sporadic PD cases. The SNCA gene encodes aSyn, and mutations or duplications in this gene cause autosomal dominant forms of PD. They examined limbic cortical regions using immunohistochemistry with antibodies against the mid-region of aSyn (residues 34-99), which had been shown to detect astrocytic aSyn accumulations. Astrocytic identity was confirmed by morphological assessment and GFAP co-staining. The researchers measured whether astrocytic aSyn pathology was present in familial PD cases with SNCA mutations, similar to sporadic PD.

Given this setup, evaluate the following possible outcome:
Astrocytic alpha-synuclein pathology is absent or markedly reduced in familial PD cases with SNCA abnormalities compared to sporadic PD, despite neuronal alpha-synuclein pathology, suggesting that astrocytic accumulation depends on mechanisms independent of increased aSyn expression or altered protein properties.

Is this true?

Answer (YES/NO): NO